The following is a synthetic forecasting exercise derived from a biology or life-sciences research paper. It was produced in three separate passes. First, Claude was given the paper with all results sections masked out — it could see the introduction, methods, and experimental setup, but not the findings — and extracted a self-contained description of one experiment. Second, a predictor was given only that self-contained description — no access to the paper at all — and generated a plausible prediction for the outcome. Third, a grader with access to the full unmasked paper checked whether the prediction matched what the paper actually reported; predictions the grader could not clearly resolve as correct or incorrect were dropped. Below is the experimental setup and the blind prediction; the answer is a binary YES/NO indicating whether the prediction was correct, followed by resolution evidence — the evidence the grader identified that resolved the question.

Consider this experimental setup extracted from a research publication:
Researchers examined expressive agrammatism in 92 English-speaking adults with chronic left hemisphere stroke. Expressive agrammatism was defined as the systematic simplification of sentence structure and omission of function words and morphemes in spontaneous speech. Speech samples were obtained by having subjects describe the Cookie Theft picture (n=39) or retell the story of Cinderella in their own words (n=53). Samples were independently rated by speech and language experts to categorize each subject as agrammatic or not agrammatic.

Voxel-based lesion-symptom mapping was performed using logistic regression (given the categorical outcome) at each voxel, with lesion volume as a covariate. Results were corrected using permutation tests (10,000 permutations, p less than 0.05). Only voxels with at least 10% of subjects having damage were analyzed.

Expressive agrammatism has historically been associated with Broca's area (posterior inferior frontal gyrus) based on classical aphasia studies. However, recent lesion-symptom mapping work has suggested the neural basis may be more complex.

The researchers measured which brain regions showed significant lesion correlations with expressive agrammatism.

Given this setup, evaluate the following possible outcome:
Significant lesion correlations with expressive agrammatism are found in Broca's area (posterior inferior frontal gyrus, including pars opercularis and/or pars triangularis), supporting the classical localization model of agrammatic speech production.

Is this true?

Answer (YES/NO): NO